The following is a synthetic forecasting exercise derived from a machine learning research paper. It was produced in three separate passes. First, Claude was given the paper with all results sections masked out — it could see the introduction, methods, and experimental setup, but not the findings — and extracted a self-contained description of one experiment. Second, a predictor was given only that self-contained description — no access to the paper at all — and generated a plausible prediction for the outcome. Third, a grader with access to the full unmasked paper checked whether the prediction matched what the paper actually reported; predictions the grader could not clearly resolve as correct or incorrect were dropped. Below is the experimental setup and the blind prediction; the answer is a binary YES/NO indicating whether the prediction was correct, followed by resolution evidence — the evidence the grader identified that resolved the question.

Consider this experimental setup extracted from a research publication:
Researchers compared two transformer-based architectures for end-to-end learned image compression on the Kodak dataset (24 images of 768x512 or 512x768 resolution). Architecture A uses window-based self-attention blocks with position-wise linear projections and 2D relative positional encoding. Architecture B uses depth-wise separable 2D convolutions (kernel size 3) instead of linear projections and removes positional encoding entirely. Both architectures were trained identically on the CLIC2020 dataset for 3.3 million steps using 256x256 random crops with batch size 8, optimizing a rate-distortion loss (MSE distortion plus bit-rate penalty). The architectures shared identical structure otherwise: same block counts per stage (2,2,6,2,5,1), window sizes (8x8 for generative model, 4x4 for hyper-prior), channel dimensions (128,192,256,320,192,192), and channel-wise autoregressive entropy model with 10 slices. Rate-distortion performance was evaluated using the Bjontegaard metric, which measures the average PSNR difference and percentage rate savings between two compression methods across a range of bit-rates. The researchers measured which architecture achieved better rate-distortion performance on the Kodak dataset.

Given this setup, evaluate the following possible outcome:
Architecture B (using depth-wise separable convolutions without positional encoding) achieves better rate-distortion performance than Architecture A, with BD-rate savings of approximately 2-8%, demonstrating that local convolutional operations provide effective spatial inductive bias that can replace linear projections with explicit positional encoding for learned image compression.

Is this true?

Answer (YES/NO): NO